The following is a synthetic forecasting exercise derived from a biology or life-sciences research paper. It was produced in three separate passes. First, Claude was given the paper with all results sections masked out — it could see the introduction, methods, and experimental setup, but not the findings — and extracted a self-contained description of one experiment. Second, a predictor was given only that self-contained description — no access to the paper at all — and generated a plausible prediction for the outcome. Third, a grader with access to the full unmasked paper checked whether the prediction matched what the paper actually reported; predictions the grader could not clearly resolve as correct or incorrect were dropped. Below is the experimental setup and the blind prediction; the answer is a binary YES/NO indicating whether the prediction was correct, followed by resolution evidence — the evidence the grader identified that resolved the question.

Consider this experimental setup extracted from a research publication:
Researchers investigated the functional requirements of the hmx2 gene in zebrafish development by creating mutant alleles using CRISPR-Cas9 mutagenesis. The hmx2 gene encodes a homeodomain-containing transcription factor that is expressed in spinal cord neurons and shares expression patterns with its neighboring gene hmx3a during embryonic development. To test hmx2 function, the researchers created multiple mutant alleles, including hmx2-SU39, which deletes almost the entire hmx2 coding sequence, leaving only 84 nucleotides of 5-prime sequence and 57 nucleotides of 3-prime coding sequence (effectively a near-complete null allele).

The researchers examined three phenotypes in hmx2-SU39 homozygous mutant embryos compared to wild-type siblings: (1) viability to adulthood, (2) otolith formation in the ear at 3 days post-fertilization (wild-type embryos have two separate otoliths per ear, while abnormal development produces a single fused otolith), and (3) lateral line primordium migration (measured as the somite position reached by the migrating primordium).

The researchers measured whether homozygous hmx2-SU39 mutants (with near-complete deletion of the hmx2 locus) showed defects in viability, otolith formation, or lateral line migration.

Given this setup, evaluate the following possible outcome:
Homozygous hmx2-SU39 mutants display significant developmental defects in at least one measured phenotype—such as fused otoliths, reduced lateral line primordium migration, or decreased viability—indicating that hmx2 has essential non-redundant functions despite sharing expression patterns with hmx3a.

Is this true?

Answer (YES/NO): NO